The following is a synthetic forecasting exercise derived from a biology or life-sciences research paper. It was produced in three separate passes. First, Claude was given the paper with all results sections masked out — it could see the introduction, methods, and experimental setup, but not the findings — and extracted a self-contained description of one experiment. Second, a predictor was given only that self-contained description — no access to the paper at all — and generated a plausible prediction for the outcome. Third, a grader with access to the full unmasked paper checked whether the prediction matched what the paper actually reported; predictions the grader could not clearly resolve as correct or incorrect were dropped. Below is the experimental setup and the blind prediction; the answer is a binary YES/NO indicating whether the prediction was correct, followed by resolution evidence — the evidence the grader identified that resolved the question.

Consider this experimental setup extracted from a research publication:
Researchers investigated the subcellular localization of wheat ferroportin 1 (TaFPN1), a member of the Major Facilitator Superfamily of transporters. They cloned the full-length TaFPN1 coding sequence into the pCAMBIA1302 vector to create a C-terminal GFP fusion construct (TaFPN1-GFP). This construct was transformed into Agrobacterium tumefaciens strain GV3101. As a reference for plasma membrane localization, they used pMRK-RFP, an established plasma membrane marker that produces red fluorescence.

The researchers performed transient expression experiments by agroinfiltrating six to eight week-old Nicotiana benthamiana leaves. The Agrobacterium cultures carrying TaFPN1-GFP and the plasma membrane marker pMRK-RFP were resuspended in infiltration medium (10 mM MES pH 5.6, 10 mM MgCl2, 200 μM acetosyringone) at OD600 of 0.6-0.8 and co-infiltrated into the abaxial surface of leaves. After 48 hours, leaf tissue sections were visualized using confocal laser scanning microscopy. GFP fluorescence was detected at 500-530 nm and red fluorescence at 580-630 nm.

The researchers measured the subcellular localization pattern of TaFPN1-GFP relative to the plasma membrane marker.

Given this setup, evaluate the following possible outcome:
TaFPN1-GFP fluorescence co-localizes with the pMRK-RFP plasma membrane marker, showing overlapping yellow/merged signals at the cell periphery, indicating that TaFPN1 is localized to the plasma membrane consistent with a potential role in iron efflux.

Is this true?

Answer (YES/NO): YES